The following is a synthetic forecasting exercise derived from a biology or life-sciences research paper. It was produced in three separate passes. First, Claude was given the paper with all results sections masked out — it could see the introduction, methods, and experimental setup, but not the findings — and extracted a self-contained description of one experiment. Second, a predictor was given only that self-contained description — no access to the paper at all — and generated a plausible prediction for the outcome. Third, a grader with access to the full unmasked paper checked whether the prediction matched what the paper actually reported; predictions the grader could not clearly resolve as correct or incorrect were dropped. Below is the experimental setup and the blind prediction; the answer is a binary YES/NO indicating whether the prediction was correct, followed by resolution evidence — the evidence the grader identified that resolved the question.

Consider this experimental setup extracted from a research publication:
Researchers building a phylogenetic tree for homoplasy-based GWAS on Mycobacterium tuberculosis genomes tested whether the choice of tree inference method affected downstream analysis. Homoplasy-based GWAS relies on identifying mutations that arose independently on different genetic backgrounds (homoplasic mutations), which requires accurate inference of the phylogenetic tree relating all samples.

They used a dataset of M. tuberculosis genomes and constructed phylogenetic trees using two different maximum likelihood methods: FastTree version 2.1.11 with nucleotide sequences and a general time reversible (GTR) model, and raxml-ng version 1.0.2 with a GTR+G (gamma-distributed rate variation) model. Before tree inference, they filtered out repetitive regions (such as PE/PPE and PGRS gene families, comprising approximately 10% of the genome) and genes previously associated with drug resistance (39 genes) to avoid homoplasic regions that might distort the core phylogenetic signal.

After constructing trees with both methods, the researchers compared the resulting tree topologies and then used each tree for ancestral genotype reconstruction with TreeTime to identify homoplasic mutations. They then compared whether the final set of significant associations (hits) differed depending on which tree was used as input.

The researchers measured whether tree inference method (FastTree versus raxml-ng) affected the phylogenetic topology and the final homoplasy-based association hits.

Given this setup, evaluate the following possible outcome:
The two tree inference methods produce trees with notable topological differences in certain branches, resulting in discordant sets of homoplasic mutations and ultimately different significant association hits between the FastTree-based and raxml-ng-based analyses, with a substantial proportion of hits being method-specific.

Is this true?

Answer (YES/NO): NO